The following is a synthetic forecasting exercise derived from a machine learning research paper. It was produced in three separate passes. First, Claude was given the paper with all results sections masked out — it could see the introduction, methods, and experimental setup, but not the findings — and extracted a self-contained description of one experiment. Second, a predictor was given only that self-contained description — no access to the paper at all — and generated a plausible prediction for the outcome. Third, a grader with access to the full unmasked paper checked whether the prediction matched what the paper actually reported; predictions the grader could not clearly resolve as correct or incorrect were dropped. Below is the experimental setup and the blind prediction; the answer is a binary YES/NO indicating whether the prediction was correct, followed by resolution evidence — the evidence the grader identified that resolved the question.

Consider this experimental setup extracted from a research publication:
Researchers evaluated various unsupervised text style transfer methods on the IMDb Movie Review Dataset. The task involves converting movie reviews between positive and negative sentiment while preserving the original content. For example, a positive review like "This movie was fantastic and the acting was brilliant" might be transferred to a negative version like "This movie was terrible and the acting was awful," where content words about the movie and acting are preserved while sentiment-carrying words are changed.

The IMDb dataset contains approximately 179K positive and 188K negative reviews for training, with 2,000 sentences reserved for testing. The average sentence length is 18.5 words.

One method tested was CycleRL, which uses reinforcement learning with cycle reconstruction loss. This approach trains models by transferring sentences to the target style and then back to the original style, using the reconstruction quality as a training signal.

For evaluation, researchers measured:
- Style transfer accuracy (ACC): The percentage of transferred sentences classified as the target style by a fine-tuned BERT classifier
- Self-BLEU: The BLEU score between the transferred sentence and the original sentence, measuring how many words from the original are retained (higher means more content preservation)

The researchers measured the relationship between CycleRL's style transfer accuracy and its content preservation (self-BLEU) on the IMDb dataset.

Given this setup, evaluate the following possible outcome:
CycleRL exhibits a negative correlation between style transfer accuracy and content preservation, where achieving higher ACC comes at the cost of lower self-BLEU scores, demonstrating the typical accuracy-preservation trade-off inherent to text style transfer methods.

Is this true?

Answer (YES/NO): YES